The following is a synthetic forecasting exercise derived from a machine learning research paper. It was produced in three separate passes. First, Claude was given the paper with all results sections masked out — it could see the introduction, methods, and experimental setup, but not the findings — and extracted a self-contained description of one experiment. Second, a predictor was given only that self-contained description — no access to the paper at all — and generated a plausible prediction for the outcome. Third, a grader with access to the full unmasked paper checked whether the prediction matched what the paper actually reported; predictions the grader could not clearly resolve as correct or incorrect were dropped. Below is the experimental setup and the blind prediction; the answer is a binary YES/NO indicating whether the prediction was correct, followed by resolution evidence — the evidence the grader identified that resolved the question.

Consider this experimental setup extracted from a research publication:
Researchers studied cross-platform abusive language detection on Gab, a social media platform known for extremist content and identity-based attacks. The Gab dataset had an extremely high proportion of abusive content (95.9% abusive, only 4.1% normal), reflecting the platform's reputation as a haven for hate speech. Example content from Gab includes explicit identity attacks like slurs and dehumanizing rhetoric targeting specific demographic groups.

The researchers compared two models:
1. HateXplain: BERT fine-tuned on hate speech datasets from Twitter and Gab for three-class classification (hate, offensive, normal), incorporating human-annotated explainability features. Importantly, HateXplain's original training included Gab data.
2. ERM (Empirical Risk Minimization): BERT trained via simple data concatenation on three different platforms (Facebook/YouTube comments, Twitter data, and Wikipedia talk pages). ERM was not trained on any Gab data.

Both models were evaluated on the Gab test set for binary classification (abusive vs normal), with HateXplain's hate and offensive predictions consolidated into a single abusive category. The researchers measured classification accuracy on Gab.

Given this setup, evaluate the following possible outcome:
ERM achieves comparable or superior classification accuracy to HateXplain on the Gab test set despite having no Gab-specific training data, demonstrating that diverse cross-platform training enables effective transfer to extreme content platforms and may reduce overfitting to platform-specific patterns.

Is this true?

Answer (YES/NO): YES